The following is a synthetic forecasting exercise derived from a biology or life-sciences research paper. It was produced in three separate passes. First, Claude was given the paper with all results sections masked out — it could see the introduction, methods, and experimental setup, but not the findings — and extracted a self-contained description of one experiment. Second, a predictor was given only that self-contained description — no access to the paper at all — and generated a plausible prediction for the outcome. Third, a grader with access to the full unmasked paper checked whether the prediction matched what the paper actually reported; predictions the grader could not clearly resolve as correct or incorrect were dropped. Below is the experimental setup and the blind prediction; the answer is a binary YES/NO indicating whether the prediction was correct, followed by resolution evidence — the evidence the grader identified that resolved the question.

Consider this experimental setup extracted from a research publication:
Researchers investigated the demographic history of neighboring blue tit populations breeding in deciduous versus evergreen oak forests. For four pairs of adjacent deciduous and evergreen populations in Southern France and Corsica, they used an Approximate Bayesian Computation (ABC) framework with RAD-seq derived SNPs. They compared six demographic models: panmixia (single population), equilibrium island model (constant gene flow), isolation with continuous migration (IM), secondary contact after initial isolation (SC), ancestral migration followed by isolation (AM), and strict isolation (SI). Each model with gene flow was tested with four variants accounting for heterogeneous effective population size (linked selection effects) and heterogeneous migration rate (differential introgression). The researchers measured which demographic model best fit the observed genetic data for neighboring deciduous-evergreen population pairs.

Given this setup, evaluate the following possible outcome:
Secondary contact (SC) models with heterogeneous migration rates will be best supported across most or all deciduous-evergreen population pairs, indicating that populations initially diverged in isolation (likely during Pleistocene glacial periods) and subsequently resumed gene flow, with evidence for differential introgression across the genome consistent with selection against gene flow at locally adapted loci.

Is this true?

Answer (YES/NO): NO